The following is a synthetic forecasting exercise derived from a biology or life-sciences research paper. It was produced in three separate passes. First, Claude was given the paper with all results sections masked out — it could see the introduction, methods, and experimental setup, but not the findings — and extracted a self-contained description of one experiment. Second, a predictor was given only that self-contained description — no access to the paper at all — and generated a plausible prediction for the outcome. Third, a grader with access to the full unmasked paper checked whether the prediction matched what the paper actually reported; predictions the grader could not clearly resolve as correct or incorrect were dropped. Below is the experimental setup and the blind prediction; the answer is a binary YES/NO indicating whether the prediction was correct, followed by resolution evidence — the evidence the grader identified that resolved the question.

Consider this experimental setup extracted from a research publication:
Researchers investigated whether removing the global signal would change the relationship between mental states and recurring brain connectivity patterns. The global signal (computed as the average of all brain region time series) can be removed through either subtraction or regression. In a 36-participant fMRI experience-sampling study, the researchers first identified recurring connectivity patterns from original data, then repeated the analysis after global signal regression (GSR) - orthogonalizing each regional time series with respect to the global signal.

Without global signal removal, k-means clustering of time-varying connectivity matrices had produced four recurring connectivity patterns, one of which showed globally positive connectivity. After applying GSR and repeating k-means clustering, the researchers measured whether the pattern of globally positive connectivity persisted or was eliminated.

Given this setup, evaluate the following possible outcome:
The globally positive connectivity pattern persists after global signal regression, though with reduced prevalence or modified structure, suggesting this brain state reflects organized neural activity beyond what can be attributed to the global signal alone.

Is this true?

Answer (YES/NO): NO